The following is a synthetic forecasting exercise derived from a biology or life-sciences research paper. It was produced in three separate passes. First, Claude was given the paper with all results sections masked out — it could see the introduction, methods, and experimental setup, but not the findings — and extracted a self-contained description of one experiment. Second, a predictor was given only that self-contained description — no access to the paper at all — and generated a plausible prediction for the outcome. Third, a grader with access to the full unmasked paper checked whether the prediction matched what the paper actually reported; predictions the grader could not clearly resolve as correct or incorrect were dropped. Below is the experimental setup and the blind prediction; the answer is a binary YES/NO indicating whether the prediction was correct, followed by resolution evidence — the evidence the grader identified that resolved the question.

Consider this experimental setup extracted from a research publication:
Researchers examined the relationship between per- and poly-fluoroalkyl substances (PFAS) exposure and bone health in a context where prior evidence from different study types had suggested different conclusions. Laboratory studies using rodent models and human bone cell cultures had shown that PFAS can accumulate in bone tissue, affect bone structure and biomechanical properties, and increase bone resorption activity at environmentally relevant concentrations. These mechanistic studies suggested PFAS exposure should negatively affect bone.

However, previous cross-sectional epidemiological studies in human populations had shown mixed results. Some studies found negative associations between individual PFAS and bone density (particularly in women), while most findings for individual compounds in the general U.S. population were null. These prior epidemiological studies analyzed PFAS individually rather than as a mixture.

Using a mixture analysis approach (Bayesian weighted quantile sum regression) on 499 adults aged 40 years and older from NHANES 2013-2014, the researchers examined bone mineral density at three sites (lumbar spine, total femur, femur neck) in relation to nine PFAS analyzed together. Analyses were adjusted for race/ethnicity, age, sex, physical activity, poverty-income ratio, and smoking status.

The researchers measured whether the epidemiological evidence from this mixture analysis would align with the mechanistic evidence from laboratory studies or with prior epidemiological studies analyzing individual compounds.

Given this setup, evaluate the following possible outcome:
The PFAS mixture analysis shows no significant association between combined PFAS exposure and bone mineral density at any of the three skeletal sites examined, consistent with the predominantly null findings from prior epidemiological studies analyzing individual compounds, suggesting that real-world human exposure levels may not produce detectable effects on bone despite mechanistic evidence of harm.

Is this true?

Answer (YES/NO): YES